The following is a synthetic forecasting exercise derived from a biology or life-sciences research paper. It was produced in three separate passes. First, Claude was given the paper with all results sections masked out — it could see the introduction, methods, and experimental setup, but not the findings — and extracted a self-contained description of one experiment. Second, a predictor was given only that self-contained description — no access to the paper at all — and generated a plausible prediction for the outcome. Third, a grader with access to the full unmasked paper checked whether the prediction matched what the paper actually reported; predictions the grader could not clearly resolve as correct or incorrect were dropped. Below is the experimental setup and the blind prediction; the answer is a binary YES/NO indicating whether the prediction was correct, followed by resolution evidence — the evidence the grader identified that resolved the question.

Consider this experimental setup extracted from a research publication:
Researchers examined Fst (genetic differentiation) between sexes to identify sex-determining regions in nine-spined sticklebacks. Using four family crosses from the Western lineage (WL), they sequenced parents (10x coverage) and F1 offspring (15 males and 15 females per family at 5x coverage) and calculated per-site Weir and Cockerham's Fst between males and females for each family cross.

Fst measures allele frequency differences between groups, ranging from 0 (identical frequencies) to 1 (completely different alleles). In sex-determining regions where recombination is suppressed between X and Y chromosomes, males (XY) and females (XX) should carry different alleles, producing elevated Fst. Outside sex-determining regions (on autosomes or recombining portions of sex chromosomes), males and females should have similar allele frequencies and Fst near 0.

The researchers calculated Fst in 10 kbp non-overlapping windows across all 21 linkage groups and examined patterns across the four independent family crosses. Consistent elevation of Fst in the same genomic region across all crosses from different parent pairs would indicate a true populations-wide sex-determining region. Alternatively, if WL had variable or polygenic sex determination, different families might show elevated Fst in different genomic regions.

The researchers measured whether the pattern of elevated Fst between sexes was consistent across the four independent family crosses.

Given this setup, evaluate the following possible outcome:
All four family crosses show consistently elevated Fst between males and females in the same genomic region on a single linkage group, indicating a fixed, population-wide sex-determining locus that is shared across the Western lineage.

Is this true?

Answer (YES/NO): YES